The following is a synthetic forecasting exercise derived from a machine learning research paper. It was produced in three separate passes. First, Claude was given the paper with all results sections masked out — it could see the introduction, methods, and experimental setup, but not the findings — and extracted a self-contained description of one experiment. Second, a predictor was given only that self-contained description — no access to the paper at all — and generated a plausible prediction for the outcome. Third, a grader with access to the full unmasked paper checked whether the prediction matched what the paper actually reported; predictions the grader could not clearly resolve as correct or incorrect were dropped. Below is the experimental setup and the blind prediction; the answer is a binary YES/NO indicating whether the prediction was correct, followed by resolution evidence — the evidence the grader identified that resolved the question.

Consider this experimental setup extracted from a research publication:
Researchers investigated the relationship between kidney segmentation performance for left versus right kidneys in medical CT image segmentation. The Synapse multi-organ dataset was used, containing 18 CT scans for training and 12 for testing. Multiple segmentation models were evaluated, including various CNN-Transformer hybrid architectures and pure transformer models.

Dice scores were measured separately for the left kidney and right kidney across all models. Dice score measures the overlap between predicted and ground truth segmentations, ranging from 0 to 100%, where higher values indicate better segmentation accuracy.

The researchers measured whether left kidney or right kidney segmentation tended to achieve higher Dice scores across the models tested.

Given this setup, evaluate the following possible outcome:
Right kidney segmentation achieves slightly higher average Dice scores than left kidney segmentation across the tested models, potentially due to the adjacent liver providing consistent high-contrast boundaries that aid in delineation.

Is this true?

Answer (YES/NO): NO